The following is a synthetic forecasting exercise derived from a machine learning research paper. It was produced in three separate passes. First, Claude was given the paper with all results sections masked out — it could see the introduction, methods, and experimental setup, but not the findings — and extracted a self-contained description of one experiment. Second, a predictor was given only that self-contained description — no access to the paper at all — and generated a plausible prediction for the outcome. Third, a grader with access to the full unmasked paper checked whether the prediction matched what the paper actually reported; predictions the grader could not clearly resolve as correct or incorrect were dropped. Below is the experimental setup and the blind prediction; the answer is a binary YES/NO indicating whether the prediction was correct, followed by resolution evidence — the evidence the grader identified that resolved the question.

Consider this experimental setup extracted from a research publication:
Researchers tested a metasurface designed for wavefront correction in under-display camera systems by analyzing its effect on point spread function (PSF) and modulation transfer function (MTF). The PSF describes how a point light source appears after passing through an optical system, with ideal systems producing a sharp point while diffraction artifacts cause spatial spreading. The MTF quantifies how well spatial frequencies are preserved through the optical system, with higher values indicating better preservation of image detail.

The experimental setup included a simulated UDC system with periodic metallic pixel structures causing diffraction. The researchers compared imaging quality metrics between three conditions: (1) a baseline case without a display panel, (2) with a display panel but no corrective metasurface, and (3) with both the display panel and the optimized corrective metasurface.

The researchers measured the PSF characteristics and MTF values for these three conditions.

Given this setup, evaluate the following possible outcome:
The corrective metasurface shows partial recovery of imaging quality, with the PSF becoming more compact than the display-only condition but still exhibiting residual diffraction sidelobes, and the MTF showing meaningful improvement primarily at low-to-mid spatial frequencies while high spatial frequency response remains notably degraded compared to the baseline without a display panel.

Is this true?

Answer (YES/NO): NO